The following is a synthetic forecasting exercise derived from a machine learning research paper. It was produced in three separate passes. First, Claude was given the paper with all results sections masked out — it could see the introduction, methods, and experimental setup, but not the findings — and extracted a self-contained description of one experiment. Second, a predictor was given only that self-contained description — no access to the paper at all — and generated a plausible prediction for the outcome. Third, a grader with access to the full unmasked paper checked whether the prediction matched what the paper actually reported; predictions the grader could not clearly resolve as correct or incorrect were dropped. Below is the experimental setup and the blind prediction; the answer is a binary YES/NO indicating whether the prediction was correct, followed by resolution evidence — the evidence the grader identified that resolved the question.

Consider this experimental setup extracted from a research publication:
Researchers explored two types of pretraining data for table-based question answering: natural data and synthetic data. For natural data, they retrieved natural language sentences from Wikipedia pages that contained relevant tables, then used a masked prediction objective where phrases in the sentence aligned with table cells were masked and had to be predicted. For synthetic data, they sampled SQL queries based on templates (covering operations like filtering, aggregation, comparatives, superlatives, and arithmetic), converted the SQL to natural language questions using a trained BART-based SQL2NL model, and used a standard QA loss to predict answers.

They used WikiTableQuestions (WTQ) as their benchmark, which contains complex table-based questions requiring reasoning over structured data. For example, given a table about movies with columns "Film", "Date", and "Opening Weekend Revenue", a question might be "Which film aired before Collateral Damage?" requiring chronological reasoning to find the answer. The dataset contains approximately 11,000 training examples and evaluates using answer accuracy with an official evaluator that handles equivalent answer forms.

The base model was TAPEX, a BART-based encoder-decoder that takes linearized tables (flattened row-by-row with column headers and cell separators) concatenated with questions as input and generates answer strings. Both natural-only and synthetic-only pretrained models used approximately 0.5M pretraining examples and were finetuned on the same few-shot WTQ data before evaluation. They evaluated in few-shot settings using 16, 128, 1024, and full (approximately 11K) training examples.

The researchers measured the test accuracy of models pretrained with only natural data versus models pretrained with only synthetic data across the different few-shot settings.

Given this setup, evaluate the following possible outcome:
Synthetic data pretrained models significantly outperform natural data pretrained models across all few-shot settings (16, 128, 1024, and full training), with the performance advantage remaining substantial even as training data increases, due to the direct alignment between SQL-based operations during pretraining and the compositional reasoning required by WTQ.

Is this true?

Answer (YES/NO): NO